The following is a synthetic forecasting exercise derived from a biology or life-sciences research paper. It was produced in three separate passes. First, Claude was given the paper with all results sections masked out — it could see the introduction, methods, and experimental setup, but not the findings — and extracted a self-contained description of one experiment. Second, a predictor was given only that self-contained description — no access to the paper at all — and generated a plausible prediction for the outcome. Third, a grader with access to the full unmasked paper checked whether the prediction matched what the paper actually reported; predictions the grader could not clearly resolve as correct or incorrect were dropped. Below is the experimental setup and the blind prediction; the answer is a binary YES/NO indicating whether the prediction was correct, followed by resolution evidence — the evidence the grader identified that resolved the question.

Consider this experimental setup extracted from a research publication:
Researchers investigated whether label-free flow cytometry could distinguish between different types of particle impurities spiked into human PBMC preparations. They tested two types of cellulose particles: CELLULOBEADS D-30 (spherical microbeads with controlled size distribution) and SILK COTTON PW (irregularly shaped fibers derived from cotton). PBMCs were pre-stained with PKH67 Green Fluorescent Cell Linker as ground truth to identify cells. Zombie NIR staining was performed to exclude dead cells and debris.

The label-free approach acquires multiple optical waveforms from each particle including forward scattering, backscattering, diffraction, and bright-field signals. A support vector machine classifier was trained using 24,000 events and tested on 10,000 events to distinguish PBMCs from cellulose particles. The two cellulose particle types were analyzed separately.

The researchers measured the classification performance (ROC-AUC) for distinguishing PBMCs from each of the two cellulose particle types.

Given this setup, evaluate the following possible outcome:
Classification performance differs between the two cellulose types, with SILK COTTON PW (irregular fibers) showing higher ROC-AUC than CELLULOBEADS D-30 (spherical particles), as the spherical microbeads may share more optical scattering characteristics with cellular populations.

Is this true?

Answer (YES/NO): NO